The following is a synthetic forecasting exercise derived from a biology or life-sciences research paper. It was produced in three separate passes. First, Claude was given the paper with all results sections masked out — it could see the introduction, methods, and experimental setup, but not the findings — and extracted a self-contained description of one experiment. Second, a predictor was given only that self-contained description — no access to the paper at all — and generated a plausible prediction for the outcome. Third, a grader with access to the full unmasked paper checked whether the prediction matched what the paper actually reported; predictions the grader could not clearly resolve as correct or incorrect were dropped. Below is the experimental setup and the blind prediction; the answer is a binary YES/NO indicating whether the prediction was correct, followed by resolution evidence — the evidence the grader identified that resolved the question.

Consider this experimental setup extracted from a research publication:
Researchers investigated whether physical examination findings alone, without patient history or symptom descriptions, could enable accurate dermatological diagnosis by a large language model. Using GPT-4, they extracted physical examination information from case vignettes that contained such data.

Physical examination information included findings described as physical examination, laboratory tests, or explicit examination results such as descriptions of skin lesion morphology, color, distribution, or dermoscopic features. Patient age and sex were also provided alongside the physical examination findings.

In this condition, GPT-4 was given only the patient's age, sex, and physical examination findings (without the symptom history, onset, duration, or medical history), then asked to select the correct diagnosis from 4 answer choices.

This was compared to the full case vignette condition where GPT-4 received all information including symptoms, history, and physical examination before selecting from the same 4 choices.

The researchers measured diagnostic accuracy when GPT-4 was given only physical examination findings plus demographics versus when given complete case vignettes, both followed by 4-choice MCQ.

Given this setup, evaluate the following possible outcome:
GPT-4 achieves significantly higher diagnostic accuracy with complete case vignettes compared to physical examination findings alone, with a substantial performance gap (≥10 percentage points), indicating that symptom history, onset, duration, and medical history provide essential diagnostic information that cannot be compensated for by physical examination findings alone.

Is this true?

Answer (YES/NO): YES